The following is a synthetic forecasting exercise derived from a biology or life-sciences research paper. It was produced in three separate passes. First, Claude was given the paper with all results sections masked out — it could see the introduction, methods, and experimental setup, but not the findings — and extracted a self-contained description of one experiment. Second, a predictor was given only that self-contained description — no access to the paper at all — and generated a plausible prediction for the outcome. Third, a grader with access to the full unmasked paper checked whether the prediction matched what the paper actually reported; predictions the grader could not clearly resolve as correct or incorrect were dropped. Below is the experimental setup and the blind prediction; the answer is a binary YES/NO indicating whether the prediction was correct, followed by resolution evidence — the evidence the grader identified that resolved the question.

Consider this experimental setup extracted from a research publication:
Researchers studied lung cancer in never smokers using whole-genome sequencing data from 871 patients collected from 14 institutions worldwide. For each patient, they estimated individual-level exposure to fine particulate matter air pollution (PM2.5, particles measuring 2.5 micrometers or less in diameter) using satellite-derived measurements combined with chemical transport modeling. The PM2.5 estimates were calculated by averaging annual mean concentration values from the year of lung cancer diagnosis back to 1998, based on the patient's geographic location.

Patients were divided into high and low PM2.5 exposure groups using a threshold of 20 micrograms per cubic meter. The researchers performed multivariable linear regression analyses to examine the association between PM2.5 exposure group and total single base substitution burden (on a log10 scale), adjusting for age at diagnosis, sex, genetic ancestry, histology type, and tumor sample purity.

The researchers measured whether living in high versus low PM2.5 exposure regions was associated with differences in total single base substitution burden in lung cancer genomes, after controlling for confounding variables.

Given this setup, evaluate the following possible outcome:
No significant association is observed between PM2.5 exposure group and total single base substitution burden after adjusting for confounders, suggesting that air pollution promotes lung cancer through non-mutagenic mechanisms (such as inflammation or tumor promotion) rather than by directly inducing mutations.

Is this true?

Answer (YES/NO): NO